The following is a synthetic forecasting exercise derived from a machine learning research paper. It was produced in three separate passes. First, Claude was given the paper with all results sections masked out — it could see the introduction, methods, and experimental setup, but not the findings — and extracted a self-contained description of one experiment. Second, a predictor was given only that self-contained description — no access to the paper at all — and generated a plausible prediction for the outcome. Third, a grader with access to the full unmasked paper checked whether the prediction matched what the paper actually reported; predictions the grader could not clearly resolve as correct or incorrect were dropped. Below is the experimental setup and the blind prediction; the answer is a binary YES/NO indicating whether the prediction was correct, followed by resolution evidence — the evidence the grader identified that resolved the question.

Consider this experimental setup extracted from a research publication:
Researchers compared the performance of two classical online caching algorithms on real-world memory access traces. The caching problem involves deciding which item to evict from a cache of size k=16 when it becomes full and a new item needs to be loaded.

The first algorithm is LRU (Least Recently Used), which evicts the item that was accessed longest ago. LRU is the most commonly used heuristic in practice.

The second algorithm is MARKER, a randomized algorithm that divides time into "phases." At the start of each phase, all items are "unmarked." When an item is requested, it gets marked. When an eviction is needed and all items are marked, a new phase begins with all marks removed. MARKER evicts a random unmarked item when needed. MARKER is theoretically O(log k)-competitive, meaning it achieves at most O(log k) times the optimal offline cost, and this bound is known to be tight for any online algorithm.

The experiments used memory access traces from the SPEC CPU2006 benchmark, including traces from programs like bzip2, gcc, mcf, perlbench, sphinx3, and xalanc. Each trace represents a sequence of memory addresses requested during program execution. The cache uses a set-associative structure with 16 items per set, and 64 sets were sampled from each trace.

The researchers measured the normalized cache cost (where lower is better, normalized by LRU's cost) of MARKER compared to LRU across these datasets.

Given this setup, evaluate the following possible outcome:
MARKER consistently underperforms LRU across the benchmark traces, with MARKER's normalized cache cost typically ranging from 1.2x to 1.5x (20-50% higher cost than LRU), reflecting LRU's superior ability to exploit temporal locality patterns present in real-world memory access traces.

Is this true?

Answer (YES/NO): NO